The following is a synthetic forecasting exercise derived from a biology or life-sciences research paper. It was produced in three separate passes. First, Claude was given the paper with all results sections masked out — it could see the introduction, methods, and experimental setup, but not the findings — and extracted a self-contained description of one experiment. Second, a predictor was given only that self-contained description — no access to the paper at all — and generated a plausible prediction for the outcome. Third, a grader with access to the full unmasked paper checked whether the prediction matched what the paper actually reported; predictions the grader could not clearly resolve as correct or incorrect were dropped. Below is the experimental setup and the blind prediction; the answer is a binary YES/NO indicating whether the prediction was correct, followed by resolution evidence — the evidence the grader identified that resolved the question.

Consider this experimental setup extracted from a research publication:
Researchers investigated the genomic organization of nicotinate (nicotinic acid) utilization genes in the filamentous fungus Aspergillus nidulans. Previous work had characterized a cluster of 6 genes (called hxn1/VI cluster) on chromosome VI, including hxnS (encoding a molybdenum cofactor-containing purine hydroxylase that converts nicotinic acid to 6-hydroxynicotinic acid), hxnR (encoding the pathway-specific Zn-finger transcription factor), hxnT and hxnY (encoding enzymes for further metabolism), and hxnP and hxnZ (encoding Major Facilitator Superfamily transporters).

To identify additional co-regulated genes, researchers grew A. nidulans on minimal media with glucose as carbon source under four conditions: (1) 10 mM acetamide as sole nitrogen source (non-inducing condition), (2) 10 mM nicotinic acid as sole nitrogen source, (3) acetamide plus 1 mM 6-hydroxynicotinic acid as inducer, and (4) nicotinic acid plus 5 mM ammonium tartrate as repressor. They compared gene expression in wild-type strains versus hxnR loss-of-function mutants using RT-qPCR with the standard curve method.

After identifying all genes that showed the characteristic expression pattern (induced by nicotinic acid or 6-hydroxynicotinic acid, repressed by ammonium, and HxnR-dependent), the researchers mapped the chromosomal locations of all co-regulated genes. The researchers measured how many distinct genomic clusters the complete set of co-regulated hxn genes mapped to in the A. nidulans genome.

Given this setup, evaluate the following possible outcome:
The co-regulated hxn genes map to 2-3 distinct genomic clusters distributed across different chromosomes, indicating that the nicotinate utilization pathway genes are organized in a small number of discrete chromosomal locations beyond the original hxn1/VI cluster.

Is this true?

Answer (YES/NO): YES